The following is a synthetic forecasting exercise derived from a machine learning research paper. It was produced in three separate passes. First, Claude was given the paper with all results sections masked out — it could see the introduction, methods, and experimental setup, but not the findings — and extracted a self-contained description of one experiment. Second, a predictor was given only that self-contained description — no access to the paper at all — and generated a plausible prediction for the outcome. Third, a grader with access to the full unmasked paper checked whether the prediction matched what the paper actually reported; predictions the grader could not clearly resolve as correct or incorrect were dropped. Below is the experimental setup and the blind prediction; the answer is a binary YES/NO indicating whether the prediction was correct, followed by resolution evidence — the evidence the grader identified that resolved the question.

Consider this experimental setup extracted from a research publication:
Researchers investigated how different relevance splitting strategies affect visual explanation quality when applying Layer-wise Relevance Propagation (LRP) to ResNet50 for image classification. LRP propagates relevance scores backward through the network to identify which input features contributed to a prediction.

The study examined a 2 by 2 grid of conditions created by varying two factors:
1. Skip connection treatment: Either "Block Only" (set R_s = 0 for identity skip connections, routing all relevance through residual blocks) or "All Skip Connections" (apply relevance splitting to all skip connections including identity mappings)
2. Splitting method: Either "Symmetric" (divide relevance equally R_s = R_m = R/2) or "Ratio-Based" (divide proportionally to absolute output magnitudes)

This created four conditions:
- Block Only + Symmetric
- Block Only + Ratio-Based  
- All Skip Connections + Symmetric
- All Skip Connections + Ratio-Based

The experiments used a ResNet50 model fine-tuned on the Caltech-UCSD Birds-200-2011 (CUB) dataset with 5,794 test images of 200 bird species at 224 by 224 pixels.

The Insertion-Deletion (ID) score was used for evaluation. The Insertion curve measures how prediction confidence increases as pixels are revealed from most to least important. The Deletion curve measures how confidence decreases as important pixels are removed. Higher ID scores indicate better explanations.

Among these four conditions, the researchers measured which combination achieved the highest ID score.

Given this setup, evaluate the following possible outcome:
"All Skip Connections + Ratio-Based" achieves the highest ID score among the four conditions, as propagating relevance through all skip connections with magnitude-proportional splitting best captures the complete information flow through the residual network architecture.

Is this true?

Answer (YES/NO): YES